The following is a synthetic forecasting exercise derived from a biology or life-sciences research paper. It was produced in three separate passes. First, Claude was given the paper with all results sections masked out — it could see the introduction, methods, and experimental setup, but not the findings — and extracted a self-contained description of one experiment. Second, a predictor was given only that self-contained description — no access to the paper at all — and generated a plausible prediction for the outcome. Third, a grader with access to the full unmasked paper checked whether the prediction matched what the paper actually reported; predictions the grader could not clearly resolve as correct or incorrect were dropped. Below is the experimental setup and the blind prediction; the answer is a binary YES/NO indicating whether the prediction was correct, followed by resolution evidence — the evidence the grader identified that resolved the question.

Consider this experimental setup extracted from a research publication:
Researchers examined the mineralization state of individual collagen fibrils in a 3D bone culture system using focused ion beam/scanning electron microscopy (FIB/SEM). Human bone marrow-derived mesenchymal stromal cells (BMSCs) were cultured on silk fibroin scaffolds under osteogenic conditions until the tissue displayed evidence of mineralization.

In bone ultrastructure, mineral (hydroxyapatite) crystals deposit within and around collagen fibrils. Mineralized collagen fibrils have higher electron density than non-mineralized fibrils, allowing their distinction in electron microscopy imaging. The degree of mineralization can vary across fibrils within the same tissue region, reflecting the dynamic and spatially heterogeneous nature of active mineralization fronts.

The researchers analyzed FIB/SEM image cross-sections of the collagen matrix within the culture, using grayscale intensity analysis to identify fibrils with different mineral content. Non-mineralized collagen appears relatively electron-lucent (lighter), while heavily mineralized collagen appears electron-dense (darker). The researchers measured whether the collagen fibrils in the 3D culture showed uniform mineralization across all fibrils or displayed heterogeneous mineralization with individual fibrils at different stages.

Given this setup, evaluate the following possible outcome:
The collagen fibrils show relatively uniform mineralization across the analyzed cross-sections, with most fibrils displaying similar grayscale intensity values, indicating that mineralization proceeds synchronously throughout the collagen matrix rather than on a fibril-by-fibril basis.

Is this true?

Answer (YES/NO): NO